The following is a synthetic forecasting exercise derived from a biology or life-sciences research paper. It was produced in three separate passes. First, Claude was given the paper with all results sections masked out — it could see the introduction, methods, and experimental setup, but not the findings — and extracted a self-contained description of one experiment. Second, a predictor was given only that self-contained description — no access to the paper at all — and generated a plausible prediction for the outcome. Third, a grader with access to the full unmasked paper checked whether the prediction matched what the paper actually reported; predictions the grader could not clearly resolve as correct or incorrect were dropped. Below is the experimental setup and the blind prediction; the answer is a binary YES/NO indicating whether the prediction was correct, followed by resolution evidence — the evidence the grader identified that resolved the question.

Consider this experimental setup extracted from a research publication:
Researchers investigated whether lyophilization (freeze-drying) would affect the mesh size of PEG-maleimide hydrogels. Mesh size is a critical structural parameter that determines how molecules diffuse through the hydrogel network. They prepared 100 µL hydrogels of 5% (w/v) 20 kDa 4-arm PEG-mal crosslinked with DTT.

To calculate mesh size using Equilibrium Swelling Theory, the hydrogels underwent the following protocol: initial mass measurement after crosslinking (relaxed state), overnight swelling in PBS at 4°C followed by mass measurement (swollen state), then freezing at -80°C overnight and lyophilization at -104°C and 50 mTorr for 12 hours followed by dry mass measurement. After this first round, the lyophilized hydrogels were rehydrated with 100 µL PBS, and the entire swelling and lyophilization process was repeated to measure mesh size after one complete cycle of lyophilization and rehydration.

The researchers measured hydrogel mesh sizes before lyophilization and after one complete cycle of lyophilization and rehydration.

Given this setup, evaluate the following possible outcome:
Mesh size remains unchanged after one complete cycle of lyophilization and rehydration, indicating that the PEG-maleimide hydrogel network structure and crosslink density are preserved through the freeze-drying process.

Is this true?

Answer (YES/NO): NO